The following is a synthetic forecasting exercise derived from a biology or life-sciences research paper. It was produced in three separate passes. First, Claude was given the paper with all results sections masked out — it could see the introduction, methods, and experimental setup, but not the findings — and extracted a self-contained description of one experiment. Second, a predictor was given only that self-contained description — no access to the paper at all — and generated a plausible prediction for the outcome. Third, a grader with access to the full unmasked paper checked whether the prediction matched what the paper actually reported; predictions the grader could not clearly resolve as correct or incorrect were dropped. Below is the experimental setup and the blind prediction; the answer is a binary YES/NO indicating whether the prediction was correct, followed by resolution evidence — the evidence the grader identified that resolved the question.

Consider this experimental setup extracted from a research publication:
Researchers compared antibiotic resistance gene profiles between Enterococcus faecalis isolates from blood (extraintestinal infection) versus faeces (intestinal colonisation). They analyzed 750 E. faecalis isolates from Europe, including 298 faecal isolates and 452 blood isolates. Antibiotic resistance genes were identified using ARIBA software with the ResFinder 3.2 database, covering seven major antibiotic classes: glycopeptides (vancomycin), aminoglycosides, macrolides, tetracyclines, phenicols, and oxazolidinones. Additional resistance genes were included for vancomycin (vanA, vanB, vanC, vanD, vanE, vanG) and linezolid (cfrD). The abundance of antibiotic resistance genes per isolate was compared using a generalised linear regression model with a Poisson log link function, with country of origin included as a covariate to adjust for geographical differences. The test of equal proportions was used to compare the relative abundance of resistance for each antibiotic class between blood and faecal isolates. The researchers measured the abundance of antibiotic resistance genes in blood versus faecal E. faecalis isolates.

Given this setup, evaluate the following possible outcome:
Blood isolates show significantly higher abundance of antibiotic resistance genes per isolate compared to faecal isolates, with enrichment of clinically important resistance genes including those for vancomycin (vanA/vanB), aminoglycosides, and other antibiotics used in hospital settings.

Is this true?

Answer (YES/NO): NO